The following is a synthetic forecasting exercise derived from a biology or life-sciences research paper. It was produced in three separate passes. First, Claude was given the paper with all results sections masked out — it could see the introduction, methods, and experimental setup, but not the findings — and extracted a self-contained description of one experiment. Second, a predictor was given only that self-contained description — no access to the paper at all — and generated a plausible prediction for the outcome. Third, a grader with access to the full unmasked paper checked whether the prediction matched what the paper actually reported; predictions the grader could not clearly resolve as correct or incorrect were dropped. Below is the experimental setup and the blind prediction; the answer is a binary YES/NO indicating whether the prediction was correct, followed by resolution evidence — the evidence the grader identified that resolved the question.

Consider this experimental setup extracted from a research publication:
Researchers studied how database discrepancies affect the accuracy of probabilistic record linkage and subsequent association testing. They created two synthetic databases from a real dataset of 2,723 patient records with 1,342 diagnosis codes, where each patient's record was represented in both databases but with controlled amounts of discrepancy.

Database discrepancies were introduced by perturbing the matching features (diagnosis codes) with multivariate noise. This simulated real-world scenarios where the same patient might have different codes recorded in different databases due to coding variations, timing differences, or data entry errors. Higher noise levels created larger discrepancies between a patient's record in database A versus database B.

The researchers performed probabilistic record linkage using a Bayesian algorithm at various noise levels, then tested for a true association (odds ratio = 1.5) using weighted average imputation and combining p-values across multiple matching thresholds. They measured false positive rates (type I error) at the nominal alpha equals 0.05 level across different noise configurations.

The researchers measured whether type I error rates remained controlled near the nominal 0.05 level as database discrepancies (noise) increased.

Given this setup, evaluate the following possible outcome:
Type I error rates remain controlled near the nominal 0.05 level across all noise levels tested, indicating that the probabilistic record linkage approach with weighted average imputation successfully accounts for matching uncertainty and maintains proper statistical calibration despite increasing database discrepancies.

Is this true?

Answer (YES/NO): YES